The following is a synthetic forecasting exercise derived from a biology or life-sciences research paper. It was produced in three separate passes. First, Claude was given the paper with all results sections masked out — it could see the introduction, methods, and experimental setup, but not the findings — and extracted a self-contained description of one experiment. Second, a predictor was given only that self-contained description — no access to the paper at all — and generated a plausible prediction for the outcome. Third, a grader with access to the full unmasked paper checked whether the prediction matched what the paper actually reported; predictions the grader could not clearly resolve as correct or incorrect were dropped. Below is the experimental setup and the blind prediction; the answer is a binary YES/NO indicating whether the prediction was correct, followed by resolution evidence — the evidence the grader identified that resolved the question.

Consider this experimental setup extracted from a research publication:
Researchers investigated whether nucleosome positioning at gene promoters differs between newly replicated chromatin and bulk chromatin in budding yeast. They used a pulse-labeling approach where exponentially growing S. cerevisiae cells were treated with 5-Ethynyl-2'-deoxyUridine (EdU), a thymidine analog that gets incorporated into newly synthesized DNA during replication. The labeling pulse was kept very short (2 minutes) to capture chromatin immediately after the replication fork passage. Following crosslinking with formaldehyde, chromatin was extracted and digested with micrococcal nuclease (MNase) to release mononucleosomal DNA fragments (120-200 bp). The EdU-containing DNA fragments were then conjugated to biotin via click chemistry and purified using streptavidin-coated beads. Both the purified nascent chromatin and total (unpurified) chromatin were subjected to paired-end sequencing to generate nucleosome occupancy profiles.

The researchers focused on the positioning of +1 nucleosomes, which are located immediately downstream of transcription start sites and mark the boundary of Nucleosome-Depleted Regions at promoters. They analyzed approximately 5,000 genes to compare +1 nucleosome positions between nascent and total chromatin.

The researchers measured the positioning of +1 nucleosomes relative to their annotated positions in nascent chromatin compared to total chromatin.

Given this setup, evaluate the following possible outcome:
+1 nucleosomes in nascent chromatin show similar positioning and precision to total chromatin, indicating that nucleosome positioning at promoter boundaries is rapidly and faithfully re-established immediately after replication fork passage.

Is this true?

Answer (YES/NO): YES